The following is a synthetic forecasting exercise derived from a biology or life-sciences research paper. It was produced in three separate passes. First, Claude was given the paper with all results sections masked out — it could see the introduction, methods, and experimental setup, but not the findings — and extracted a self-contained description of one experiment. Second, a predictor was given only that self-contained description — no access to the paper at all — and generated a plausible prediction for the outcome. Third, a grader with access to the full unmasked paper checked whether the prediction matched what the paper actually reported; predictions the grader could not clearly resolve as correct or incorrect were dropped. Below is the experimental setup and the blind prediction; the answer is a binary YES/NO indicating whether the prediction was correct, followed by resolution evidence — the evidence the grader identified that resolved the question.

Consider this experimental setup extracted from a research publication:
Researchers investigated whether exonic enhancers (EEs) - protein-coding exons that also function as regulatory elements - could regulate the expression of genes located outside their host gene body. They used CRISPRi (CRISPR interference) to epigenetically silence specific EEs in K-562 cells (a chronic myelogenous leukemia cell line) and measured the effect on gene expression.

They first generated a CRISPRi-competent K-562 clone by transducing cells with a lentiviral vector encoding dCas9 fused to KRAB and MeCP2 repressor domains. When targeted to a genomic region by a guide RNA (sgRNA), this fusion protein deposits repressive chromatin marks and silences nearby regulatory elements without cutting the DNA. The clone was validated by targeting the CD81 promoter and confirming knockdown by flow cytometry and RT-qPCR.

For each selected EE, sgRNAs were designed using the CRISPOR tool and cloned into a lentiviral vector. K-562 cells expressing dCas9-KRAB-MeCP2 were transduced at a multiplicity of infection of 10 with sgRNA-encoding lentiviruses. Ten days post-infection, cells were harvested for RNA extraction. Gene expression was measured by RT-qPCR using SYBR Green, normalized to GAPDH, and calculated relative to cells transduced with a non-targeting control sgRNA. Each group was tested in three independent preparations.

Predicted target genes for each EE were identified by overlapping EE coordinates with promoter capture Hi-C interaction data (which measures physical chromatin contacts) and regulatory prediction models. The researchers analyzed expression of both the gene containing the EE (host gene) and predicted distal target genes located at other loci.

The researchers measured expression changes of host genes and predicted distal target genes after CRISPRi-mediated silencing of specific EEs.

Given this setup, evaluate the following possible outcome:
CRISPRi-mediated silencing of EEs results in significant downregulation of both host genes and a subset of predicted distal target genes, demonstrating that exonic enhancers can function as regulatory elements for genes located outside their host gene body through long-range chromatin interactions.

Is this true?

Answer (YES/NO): YES